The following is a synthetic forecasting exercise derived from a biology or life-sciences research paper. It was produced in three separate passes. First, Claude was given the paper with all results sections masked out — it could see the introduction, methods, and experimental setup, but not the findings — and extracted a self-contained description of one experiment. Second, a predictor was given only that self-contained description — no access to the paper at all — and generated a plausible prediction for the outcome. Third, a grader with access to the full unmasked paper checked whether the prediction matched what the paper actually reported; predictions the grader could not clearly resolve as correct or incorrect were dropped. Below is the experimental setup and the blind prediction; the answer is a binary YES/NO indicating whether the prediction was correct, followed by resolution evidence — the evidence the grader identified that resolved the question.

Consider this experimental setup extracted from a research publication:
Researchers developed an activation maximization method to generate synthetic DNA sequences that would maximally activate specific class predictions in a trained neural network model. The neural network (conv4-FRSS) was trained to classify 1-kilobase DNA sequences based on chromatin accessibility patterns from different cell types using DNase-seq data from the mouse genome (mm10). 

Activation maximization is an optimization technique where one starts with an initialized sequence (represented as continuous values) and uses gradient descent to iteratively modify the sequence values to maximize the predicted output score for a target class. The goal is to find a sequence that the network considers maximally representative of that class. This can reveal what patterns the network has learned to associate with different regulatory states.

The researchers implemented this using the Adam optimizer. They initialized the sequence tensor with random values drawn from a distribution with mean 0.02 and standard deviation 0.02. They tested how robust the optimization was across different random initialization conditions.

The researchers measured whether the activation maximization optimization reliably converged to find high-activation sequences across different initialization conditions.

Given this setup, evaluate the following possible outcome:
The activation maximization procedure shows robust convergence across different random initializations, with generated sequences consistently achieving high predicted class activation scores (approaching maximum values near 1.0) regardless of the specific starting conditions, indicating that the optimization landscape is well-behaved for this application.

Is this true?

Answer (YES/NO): NO